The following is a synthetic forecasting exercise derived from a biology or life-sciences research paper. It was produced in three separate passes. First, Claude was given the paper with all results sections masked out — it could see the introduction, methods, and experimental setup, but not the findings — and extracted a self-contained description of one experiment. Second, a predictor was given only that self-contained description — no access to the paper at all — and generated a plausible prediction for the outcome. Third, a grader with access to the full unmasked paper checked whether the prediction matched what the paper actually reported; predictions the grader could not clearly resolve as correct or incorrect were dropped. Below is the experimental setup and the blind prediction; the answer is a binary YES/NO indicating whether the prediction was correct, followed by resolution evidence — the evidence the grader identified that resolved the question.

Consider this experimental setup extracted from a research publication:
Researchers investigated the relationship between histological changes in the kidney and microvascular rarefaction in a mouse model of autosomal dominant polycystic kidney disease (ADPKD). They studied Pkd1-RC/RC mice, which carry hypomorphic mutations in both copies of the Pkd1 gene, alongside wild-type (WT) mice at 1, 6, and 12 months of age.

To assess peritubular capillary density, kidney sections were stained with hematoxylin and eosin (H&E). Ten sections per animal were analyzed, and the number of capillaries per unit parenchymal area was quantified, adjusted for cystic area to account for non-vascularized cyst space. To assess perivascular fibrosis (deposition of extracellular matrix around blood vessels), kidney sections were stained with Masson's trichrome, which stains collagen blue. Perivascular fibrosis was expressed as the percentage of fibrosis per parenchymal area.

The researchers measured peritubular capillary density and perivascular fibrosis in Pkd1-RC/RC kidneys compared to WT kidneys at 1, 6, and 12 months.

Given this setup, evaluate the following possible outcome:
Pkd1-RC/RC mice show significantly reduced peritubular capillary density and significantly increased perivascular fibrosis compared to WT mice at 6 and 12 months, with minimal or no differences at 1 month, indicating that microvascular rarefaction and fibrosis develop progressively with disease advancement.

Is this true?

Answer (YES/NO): YES